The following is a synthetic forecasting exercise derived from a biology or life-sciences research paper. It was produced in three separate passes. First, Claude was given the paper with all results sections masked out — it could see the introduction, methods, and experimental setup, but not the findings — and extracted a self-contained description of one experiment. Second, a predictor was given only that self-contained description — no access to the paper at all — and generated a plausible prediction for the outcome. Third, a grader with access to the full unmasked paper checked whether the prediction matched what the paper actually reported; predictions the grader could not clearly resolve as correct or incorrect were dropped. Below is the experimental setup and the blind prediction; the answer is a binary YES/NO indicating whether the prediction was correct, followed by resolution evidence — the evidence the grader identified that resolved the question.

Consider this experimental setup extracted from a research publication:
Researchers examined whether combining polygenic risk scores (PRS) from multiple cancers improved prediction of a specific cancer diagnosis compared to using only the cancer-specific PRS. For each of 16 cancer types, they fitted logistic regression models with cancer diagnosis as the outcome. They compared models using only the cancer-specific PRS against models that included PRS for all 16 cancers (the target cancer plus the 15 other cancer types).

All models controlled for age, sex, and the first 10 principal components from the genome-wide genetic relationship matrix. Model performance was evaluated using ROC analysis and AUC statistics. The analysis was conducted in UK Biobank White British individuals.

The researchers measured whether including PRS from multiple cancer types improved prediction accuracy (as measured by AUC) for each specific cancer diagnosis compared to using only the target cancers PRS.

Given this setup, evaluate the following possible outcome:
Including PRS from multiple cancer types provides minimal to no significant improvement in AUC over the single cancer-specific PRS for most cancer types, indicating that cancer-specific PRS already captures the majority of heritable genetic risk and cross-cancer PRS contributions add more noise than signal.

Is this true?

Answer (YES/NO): YES